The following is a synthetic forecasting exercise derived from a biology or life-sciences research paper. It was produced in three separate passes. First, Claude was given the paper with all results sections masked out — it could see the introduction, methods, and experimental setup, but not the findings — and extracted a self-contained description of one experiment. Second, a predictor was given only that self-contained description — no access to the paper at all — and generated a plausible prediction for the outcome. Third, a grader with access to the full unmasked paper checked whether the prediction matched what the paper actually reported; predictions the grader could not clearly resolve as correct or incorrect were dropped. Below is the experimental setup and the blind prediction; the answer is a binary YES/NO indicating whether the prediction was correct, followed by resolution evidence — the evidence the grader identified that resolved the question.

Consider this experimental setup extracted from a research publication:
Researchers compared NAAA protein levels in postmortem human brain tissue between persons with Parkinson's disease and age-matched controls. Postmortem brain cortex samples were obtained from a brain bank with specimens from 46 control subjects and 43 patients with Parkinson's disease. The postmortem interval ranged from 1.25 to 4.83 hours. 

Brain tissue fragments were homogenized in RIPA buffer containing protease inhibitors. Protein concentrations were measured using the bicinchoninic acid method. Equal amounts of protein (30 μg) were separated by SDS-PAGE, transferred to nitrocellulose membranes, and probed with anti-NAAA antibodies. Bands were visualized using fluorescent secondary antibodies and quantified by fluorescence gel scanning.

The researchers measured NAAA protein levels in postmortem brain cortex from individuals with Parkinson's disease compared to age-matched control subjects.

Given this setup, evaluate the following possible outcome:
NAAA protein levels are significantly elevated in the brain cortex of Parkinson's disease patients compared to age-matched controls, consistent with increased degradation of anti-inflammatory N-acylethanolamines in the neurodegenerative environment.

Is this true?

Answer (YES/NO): YES